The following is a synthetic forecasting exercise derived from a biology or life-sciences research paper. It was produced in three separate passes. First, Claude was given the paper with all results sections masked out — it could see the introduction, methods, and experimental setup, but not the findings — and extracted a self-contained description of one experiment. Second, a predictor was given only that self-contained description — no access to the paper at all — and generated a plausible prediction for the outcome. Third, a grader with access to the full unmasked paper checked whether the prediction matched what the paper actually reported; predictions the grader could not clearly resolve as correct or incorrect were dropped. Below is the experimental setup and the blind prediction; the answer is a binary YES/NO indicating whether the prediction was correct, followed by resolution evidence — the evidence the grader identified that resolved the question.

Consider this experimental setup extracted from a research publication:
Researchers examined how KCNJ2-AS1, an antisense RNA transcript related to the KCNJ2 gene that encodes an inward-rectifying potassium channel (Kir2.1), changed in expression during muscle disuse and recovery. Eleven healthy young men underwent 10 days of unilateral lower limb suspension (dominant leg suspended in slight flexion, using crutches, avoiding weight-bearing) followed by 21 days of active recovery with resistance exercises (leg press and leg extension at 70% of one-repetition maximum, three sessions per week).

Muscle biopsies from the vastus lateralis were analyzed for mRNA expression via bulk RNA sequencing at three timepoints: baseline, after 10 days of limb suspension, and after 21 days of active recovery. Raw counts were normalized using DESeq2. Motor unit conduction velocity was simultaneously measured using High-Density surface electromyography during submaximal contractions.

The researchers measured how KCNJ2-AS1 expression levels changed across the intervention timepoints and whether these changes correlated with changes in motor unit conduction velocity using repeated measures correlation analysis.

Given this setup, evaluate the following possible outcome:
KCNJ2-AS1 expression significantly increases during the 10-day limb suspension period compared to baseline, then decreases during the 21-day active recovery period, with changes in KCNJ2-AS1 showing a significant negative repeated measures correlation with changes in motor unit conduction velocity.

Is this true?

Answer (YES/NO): YES